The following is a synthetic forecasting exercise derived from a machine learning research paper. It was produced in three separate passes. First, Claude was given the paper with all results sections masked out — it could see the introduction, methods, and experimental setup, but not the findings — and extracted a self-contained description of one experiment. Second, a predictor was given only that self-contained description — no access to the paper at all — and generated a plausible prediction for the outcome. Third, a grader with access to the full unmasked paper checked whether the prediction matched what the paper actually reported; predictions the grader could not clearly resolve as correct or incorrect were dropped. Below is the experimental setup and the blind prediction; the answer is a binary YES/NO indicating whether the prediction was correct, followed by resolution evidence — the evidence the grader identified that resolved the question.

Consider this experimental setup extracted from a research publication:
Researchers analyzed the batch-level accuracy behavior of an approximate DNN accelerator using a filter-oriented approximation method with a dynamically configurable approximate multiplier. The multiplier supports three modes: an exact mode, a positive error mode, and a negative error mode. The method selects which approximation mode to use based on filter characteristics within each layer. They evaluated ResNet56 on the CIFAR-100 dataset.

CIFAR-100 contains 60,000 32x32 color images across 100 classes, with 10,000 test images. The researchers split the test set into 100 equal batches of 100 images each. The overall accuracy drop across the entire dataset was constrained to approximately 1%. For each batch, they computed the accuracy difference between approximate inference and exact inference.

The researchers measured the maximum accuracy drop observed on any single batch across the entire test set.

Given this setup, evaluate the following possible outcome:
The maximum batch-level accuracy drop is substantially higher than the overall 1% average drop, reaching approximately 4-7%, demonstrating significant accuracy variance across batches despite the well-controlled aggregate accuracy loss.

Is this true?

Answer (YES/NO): NO